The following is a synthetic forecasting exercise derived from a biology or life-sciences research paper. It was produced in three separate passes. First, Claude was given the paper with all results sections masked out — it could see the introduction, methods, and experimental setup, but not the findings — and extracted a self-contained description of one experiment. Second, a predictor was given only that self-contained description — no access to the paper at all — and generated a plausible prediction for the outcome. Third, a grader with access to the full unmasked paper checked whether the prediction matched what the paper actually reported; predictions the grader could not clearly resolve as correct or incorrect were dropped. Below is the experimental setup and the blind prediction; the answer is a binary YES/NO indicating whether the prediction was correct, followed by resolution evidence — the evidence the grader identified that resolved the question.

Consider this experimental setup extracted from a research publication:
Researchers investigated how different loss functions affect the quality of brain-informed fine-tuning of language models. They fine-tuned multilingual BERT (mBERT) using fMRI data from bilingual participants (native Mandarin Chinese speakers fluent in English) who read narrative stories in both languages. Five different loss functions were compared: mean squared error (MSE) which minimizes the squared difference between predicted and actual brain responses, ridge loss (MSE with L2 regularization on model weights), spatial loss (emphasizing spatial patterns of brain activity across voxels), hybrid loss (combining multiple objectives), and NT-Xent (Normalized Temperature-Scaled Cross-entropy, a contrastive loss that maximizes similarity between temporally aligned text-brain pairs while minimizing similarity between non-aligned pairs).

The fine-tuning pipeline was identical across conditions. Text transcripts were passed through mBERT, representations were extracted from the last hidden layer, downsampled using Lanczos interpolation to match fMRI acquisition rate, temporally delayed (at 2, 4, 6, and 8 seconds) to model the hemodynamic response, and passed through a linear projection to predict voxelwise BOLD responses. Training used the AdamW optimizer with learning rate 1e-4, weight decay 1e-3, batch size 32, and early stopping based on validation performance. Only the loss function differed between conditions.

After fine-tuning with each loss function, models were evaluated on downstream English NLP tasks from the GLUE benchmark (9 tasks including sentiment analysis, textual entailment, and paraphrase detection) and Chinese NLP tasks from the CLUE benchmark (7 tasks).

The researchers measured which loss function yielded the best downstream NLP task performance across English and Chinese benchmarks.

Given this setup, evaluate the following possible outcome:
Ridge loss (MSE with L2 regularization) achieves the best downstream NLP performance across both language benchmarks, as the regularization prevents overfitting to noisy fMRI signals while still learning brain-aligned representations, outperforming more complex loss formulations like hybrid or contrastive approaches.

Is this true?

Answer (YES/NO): NO